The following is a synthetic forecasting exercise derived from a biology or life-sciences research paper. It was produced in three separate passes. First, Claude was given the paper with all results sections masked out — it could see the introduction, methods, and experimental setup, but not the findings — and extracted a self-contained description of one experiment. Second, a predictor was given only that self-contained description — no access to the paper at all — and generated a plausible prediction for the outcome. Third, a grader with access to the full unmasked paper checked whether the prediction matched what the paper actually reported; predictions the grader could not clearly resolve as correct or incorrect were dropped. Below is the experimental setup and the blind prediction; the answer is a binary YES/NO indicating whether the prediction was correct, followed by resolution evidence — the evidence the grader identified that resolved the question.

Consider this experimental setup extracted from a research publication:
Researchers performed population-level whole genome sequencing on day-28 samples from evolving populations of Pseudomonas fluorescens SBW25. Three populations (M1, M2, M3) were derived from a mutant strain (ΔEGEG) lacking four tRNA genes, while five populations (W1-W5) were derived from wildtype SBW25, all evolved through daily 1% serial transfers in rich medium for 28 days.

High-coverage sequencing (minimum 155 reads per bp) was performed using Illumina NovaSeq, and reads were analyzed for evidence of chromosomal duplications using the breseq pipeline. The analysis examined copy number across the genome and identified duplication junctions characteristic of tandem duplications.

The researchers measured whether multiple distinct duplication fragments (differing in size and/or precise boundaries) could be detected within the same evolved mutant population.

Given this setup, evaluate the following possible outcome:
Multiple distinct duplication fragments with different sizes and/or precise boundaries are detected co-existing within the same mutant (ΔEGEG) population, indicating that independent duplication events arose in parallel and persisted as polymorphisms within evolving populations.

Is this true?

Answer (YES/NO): YES